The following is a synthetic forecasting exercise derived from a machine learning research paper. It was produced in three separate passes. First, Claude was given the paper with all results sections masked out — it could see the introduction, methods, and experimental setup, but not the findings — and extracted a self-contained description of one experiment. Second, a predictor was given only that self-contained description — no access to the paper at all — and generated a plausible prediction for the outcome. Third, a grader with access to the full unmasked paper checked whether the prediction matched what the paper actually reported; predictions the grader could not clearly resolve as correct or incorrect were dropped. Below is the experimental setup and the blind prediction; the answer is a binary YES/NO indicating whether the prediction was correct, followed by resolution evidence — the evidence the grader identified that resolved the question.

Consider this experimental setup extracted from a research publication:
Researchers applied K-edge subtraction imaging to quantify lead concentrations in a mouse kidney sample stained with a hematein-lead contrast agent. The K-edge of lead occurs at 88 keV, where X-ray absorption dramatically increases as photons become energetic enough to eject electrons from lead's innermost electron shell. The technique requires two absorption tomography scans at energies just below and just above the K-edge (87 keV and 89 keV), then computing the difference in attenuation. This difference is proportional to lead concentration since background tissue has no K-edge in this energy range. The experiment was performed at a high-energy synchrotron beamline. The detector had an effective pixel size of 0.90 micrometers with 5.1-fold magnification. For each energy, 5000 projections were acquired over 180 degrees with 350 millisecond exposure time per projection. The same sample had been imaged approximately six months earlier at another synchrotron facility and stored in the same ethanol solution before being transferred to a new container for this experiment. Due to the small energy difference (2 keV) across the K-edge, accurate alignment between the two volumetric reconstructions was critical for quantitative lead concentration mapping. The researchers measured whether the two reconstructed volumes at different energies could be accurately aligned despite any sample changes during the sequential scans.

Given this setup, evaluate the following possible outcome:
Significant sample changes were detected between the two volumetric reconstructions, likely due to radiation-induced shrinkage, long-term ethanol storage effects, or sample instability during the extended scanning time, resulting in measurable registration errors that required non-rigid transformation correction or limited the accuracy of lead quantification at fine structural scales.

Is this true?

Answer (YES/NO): NO